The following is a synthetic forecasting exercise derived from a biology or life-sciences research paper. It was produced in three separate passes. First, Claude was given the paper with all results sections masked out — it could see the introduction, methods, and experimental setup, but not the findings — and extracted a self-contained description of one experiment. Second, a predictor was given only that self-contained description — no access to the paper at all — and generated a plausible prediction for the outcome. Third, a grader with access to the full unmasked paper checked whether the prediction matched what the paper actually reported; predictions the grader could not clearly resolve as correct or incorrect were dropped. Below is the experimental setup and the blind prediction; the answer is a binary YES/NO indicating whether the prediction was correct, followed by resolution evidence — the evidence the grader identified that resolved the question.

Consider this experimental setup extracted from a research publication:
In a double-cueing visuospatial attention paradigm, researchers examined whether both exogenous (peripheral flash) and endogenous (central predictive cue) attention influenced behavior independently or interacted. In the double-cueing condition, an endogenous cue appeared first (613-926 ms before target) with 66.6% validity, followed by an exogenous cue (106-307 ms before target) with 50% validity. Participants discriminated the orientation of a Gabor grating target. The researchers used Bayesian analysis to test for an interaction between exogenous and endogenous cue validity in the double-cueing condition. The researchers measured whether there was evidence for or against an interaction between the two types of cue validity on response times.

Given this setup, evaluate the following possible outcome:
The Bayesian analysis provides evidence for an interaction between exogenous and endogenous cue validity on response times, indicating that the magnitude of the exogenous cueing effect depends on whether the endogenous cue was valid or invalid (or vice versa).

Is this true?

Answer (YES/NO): NO